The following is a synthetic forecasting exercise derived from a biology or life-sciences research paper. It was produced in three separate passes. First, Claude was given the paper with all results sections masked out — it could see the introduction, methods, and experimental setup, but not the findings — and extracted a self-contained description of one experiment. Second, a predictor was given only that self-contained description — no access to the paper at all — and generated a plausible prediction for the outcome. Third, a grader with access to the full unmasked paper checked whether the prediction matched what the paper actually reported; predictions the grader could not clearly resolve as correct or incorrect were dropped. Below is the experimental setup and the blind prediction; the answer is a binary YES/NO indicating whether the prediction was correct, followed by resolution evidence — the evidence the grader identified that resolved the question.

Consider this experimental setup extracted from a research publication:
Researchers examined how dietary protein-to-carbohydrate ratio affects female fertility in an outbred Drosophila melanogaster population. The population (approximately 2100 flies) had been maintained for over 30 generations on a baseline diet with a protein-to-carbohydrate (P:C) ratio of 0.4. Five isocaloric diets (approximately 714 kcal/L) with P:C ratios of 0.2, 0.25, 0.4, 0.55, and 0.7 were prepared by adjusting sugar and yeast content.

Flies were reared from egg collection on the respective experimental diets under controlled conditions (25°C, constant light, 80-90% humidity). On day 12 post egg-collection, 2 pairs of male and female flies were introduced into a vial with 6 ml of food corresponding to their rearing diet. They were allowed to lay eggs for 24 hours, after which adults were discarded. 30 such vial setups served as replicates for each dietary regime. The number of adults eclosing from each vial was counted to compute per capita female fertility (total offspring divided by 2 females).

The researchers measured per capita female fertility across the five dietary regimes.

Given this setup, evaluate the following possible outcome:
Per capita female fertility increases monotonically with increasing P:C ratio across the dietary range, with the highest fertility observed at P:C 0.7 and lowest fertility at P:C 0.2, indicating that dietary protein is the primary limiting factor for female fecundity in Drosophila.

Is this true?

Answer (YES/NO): YES